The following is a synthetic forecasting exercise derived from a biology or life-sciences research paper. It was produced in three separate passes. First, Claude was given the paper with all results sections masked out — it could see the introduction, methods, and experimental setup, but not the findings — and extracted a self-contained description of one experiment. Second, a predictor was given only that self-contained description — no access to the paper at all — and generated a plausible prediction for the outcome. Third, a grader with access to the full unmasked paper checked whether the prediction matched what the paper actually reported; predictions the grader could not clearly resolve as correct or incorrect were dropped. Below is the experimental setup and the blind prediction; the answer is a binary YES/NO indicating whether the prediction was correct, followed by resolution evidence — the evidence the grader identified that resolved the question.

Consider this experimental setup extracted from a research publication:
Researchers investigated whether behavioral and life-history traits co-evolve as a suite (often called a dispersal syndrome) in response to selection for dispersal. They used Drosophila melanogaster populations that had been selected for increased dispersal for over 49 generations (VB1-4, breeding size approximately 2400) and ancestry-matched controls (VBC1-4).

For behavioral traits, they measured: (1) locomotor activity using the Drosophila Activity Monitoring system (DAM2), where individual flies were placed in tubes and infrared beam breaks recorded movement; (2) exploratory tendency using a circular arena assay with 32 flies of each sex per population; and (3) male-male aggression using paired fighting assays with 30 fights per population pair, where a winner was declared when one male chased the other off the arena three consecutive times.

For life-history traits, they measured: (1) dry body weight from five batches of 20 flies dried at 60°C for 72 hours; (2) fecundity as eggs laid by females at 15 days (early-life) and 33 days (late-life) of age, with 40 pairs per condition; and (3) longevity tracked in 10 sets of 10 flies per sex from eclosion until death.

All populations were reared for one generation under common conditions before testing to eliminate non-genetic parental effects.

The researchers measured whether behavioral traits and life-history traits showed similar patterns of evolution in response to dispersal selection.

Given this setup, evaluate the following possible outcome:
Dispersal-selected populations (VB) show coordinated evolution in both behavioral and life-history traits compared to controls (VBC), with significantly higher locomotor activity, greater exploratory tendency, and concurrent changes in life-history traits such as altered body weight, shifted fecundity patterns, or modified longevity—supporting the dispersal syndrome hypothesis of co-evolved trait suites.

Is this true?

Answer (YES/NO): NO